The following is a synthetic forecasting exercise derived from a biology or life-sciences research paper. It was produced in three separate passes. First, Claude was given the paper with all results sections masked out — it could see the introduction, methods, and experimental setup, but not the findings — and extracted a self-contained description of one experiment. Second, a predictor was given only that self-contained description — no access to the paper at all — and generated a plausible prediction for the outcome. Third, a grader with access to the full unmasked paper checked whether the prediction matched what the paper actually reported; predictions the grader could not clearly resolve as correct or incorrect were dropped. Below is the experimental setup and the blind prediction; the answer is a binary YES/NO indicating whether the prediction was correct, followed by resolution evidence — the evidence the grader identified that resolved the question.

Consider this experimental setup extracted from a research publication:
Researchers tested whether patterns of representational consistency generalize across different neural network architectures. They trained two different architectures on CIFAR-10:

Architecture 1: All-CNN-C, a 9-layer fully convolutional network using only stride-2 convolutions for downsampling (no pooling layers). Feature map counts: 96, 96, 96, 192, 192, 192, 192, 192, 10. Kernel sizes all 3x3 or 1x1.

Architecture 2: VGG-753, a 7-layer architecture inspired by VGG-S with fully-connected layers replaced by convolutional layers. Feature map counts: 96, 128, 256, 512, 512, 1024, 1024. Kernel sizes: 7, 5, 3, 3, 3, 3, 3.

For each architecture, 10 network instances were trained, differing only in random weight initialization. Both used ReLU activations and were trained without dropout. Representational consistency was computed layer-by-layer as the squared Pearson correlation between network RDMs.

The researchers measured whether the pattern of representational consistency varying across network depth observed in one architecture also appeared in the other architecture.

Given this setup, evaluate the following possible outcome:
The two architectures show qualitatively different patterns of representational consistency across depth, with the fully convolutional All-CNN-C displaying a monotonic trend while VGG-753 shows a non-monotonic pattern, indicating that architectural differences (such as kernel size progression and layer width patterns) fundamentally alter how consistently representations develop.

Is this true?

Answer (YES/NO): NO